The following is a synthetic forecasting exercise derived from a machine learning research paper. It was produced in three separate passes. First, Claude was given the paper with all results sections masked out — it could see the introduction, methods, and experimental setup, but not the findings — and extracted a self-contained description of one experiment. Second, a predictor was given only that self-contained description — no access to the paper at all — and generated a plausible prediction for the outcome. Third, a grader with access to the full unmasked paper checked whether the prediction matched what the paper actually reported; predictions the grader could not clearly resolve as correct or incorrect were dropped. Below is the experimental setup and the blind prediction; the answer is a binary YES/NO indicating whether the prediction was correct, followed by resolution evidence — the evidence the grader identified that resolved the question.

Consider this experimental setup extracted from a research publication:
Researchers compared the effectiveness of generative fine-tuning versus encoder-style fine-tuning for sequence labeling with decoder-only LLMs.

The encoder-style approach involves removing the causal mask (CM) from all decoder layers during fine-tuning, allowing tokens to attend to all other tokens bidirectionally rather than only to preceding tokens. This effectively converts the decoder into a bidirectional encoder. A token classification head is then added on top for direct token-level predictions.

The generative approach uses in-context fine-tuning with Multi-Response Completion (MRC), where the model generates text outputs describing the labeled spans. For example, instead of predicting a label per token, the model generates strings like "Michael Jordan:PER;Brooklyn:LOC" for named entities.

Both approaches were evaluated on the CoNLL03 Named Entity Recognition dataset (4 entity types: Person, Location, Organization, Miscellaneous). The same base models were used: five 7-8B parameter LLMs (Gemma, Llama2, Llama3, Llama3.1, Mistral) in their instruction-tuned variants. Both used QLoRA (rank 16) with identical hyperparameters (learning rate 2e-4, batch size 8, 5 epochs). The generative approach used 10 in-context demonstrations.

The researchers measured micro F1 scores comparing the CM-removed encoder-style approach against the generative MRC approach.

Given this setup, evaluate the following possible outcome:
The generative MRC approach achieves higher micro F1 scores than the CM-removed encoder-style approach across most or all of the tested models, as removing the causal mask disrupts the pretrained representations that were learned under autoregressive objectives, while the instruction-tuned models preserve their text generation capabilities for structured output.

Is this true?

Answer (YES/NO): YES